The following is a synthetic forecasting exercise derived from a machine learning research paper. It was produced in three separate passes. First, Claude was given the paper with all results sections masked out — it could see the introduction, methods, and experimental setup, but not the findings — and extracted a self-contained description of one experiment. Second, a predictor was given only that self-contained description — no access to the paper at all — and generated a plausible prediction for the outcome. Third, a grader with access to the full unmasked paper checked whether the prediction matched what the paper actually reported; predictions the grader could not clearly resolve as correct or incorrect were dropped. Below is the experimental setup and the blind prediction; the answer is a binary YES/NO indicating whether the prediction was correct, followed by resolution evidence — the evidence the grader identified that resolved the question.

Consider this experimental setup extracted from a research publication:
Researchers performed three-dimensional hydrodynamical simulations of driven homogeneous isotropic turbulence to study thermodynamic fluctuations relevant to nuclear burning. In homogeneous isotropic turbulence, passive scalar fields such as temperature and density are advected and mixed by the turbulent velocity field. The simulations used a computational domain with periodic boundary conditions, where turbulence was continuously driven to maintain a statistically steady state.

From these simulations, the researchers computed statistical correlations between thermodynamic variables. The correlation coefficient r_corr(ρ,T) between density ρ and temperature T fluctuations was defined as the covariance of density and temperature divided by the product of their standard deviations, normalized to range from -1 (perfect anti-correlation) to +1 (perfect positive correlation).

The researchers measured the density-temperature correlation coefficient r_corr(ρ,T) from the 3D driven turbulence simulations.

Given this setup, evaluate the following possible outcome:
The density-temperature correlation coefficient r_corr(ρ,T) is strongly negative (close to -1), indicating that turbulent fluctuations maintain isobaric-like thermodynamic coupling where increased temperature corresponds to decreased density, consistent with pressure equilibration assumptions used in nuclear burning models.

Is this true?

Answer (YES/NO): NO